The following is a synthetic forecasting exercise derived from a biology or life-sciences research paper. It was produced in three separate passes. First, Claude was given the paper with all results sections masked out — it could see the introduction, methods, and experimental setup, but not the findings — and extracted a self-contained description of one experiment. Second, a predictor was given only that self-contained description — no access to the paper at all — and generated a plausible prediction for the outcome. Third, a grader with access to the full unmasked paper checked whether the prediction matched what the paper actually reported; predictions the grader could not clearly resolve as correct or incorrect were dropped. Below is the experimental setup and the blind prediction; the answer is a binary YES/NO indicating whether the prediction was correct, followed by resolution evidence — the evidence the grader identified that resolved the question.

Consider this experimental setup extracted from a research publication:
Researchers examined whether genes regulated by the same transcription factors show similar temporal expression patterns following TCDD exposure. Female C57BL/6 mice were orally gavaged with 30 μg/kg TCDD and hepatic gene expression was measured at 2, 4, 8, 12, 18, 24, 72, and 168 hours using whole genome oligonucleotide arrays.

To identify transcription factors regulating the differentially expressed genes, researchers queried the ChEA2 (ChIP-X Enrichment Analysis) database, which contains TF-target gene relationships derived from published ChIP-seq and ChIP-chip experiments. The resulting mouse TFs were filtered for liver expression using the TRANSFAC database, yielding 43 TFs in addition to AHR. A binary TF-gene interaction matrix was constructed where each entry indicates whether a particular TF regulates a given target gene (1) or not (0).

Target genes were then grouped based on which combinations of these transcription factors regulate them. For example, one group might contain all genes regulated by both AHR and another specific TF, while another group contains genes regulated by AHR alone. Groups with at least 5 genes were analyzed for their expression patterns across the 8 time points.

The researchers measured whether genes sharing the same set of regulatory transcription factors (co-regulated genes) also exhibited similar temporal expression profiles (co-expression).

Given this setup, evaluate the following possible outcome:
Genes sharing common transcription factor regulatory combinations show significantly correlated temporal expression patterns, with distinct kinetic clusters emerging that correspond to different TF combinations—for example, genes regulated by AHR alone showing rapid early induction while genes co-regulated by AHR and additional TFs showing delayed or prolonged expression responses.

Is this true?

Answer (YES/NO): NO